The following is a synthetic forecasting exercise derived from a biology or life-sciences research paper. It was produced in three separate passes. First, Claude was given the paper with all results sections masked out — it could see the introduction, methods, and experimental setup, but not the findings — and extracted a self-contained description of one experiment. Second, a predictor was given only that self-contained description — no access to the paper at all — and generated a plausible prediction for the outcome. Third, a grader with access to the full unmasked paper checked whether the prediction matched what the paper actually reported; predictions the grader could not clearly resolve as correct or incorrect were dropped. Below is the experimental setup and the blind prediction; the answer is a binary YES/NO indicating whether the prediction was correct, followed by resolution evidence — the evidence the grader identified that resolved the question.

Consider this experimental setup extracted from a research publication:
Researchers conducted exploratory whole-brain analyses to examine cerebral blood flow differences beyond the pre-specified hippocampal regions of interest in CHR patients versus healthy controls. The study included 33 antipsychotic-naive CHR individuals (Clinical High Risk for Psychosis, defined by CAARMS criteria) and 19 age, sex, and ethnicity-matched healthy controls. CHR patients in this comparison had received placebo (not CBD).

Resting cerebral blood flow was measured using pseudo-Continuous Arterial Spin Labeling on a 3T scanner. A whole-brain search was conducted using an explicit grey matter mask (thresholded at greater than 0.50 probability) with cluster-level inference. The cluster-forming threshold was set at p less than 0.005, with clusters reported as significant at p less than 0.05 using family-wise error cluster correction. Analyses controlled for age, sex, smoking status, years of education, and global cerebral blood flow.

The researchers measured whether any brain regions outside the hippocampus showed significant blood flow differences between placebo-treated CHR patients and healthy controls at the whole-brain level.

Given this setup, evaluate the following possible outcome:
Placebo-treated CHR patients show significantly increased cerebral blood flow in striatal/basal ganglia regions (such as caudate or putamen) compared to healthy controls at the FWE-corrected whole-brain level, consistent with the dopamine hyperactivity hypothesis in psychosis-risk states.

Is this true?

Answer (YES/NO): YES